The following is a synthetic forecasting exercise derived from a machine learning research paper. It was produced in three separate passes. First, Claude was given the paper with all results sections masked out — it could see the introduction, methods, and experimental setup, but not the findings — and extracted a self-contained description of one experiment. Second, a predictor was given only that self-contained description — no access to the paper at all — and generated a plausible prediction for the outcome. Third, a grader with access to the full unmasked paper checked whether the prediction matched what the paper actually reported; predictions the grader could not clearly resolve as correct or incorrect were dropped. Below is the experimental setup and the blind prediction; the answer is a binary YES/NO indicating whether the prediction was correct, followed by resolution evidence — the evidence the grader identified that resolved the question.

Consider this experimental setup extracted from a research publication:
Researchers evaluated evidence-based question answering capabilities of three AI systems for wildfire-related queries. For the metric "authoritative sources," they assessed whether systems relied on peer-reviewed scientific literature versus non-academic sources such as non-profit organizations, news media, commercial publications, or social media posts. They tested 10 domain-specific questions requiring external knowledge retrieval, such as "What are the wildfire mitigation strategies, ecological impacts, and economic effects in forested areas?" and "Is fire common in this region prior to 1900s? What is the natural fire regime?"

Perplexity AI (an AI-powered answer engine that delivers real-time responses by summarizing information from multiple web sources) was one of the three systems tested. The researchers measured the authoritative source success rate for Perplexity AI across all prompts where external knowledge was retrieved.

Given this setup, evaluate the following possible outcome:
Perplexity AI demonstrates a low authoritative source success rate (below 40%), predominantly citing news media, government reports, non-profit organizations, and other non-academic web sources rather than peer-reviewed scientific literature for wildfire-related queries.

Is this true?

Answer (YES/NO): NO